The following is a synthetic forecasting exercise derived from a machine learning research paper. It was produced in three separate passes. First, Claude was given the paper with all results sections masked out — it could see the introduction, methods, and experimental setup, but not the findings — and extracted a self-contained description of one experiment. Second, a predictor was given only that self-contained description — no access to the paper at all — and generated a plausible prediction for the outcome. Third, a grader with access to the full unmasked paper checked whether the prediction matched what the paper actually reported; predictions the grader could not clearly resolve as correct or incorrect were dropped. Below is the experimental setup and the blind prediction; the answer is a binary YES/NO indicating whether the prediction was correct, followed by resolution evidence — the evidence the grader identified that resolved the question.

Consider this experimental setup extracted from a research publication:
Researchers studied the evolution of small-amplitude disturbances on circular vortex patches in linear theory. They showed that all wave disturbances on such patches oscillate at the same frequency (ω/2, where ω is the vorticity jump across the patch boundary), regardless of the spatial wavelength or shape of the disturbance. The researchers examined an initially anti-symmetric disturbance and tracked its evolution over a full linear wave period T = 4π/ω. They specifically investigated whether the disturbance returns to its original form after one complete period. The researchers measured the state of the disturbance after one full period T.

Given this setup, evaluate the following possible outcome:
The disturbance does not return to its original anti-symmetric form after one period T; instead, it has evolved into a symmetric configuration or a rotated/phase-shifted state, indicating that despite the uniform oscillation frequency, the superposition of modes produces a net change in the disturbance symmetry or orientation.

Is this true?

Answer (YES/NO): NO